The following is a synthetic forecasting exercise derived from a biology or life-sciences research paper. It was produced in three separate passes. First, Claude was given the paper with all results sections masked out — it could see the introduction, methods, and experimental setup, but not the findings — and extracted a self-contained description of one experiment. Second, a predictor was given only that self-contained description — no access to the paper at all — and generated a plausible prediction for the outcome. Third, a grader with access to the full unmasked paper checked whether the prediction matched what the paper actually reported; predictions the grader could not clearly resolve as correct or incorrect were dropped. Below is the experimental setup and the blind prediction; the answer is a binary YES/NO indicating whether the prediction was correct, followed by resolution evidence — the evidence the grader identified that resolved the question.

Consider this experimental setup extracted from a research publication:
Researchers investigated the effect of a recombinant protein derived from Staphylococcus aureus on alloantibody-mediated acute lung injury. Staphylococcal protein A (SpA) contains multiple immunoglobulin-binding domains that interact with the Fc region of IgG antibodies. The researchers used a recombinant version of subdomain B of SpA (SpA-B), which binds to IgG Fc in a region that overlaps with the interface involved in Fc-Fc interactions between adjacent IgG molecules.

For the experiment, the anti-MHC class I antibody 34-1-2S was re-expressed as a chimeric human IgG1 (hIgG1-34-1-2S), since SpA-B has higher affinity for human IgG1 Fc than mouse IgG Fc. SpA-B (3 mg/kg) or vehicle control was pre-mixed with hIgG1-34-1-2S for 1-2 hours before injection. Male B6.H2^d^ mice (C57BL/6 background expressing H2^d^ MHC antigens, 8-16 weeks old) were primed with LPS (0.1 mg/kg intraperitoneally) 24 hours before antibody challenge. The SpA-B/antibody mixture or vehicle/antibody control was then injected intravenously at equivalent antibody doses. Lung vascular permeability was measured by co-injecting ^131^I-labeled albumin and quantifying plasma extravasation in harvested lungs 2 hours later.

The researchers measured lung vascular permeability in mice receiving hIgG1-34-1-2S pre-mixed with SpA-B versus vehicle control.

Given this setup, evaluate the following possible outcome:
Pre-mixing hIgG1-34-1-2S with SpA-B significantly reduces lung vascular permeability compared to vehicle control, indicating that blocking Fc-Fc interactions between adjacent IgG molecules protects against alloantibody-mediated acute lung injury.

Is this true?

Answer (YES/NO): YES